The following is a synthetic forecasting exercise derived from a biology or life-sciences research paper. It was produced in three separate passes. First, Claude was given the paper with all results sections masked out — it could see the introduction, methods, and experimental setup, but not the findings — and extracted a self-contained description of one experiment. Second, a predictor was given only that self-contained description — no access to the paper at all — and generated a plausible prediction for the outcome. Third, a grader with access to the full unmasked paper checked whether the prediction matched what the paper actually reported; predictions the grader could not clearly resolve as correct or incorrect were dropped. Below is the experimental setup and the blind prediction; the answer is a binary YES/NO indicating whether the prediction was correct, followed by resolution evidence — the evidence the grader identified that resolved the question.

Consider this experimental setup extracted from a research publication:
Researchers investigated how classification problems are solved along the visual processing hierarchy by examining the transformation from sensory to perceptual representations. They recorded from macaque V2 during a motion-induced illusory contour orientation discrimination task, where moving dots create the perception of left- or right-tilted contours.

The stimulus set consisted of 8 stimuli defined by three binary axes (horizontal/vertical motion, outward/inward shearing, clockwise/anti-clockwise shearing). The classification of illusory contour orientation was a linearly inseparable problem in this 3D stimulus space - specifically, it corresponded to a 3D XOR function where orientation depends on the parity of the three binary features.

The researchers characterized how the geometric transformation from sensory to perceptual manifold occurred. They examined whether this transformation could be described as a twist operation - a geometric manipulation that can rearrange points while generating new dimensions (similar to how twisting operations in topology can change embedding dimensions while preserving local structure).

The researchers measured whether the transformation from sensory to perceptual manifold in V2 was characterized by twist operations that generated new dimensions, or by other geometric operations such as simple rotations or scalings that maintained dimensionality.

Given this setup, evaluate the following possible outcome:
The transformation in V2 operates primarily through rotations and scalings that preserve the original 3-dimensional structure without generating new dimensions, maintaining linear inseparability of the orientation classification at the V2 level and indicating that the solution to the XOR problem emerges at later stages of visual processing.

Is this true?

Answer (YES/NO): NO